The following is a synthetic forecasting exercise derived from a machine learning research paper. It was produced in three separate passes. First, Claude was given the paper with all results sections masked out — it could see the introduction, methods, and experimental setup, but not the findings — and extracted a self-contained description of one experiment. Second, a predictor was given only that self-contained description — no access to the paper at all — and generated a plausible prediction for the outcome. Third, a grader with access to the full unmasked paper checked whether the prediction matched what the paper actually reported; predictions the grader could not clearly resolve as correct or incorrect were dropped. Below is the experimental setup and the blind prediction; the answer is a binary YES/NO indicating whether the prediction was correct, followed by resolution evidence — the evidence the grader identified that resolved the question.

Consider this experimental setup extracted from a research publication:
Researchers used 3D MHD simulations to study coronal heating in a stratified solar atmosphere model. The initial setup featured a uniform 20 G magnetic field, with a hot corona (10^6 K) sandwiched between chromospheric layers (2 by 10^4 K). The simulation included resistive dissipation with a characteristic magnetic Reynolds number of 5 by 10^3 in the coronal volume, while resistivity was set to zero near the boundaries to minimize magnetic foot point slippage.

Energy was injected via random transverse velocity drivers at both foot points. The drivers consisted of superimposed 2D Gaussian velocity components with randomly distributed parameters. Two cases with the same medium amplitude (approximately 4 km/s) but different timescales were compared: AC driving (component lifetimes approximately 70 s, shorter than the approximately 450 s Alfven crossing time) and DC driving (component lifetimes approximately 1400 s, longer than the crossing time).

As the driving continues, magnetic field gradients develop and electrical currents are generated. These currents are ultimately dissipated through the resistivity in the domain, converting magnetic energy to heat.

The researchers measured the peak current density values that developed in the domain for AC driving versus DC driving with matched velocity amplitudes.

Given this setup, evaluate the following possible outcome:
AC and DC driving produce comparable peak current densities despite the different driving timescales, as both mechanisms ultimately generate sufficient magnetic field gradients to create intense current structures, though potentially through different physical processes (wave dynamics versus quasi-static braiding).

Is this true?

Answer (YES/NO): NO